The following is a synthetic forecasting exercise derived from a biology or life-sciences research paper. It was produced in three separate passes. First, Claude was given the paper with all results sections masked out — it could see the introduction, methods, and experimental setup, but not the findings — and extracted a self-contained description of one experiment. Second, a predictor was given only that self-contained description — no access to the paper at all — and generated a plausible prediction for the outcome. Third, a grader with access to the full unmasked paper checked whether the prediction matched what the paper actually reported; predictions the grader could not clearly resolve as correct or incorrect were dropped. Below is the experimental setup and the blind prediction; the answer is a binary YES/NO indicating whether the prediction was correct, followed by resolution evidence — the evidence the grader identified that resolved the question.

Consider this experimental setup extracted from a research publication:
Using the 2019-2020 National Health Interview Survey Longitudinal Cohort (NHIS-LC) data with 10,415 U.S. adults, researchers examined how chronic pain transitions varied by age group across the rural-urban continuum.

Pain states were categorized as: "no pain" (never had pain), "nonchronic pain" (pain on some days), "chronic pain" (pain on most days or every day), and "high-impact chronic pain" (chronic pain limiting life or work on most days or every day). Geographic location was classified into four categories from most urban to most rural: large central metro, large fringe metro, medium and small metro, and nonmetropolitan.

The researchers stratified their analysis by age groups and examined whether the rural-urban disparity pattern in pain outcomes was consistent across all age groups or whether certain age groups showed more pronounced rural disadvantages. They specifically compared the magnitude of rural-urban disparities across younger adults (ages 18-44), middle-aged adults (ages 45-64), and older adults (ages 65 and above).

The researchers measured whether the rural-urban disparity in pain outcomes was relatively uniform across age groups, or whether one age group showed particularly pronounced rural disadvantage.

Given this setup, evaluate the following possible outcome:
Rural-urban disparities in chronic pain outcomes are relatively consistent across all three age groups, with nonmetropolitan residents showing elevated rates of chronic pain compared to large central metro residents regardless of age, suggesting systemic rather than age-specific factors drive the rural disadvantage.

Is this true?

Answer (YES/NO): NO